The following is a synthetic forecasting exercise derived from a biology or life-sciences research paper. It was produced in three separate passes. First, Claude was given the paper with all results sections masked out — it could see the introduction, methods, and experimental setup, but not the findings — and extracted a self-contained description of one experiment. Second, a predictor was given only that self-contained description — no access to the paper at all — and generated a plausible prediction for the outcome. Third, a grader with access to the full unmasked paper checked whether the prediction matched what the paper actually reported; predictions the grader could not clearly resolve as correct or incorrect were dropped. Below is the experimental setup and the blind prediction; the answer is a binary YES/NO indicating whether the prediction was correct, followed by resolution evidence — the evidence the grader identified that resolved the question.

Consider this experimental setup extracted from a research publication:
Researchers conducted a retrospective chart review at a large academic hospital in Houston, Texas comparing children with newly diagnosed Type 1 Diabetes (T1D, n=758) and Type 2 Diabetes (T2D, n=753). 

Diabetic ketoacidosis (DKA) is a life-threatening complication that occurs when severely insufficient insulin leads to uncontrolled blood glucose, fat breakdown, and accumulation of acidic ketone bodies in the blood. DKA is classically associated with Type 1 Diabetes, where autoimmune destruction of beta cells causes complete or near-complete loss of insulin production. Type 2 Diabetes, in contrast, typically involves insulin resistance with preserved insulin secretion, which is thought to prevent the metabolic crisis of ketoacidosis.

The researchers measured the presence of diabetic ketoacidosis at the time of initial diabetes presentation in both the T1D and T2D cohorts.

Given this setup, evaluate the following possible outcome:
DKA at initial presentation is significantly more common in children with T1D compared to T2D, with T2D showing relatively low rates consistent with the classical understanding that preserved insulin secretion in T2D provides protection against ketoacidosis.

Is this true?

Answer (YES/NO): YES